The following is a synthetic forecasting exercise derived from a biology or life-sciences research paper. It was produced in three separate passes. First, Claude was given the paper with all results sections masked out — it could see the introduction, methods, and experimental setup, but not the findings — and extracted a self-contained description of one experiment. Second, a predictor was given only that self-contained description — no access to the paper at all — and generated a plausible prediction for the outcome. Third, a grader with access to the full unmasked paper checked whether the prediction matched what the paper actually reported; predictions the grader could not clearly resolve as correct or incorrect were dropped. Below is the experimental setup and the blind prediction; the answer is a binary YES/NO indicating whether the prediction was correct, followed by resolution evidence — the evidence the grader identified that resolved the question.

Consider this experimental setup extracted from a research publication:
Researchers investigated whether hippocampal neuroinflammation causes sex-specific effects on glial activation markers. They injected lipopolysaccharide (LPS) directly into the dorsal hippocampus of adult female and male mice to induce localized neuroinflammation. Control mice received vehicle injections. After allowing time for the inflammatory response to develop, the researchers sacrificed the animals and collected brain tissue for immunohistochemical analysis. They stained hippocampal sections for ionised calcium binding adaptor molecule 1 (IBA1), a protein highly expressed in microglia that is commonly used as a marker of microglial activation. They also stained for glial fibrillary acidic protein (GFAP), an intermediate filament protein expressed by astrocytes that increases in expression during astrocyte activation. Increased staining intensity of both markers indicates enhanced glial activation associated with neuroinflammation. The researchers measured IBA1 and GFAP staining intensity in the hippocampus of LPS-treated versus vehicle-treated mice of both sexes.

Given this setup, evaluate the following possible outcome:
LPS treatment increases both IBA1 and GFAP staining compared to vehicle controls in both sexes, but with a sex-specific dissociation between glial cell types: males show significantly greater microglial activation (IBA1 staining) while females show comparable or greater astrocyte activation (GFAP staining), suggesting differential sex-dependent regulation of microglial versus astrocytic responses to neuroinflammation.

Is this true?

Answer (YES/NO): NO